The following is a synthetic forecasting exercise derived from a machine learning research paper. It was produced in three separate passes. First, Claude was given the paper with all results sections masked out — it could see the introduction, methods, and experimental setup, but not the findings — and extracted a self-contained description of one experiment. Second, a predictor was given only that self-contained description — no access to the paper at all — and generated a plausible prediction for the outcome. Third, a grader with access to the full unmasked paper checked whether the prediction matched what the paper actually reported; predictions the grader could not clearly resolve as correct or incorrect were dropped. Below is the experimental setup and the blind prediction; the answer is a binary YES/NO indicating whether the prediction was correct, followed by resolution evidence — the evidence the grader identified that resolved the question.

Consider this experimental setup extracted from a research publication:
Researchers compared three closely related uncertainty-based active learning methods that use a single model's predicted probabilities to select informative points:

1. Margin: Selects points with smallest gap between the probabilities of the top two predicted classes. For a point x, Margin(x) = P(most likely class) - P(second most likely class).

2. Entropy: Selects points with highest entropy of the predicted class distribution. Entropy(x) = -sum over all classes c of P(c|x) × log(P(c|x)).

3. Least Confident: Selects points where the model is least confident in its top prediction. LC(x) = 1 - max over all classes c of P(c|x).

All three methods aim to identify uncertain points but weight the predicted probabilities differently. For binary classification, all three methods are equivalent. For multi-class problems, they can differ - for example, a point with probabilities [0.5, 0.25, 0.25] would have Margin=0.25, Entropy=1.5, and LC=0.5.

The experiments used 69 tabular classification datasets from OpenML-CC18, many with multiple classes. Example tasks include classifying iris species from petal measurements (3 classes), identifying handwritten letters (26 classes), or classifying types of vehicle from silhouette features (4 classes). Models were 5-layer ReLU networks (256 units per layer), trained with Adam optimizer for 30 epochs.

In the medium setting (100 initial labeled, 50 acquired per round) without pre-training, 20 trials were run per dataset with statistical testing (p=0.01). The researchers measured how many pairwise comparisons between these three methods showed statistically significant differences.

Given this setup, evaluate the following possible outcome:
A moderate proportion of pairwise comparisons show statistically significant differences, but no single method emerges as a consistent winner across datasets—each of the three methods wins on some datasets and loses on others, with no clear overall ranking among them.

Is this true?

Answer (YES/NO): NO